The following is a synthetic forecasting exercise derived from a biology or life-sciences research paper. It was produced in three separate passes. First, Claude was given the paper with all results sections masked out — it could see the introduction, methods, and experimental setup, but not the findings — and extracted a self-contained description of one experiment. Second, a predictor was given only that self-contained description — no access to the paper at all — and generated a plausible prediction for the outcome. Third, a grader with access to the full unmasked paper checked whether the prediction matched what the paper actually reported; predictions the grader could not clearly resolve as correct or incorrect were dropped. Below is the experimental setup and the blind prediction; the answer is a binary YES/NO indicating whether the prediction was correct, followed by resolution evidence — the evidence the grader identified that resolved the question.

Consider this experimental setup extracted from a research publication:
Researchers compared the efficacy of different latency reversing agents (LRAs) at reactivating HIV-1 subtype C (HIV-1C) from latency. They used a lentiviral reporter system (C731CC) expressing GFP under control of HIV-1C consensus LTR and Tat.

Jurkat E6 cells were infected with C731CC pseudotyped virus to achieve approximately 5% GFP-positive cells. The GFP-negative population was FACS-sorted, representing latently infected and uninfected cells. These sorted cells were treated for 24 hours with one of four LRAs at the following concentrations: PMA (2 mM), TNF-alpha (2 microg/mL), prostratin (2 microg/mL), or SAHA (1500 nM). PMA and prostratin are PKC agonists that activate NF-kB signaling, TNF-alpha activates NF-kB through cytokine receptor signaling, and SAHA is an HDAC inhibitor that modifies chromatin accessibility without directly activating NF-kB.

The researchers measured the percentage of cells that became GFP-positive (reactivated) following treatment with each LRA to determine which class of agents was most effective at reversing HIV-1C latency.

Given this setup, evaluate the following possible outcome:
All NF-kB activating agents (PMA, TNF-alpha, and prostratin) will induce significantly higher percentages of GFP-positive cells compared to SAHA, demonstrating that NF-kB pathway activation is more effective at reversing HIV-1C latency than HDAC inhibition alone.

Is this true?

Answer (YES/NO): YES